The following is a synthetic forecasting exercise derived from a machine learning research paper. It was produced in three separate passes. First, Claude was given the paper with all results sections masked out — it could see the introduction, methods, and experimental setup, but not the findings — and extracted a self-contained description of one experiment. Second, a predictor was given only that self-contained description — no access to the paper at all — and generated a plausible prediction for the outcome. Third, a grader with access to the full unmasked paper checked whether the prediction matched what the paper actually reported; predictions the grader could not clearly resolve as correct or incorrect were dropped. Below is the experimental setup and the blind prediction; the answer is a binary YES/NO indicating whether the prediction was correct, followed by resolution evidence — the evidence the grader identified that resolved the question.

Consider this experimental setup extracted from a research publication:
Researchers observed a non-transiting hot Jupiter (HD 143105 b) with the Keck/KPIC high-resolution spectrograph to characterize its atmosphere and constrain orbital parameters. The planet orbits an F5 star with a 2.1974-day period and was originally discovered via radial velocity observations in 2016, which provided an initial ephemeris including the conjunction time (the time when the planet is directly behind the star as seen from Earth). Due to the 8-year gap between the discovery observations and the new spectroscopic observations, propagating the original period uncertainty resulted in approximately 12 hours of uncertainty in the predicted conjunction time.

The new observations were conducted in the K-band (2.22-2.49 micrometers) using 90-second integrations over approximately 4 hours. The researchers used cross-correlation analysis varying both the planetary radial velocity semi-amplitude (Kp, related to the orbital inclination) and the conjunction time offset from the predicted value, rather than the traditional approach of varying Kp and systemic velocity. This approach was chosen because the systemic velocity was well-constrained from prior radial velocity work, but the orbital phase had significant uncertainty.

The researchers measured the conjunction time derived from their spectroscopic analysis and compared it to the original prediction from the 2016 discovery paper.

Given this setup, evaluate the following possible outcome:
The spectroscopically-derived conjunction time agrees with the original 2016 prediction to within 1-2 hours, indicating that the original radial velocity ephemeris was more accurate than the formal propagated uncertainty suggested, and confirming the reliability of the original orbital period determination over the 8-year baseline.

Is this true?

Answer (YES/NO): NO